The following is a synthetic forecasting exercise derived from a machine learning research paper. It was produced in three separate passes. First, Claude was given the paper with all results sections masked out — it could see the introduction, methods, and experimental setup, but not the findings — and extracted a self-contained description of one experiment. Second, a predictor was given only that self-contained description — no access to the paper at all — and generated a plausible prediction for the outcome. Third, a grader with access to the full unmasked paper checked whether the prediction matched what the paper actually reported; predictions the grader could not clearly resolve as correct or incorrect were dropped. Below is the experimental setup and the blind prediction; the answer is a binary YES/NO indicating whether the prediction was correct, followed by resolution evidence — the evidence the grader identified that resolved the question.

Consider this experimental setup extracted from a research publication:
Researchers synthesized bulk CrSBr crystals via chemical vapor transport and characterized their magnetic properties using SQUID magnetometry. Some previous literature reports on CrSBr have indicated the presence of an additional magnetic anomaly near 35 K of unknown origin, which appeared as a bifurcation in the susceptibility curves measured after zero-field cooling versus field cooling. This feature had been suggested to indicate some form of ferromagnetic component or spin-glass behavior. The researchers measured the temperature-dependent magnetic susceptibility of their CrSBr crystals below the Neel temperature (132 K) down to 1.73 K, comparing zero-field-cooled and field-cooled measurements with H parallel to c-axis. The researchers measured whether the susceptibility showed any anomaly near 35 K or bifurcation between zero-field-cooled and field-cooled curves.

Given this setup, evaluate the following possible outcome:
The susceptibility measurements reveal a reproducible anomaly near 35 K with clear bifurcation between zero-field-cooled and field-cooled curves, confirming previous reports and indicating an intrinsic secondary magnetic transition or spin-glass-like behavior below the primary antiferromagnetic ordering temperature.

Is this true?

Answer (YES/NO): NO